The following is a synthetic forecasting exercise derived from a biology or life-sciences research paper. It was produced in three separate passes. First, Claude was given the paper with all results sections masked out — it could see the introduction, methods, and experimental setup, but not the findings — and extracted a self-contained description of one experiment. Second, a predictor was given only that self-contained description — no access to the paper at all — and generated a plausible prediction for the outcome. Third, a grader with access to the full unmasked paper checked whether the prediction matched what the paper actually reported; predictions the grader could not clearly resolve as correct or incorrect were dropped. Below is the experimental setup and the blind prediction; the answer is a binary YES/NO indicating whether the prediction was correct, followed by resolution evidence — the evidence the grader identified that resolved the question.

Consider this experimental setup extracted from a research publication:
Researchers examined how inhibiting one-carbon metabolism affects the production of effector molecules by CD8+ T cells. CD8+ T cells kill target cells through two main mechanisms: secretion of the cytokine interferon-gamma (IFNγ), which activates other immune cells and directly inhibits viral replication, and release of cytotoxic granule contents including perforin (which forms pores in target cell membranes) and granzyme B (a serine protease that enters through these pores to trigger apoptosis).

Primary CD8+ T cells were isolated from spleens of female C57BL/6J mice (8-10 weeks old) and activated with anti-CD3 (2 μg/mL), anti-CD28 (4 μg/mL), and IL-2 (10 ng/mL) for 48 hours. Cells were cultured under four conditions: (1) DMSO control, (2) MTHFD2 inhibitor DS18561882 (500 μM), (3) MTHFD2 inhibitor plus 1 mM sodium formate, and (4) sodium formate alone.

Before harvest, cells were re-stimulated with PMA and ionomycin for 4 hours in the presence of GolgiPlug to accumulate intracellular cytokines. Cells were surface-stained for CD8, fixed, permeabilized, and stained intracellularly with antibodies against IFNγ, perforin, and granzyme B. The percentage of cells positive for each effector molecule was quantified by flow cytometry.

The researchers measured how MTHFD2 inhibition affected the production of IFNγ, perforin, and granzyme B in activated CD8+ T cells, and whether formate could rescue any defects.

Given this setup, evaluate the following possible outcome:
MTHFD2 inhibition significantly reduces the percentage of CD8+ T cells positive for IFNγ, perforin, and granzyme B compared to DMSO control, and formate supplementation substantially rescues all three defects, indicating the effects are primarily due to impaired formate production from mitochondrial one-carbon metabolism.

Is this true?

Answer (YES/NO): NO